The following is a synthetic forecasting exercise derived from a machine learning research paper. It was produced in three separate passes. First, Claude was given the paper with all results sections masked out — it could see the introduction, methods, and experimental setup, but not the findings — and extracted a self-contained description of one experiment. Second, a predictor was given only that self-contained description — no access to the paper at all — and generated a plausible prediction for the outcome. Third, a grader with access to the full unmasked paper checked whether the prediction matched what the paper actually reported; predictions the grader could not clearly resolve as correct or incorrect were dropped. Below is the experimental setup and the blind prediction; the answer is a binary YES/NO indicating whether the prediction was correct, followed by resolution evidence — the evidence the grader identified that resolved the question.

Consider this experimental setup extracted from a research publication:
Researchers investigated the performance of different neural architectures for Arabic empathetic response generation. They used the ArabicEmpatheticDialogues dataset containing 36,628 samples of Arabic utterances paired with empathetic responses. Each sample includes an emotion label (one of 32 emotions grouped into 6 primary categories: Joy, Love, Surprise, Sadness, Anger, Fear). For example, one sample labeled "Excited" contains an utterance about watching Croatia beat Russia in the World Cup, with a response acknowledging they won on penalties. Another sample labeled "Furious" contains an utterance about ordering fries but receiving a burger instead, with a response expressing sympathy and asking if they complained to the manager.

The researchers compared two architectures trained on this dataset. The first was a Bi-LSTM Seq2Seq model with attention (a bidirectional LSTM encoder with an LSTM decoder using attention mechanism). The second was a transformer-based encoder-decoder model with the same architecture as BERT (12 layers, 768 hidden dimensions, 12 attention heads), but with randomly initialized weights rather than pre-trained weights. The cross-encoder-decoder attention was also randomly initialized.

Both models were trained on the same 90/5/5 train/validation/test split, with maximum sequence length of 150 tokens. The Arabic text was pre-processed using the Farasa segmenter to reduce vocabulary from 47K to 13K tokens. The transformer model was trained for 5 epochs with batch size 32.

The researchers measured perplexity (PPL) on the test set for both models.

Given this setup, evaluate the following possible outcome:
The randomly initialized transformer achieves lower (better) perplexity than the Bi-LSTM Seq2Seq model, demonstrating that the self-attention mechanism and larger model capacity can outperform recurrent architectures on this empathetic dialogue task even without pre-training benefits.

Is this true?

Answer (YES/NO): NO